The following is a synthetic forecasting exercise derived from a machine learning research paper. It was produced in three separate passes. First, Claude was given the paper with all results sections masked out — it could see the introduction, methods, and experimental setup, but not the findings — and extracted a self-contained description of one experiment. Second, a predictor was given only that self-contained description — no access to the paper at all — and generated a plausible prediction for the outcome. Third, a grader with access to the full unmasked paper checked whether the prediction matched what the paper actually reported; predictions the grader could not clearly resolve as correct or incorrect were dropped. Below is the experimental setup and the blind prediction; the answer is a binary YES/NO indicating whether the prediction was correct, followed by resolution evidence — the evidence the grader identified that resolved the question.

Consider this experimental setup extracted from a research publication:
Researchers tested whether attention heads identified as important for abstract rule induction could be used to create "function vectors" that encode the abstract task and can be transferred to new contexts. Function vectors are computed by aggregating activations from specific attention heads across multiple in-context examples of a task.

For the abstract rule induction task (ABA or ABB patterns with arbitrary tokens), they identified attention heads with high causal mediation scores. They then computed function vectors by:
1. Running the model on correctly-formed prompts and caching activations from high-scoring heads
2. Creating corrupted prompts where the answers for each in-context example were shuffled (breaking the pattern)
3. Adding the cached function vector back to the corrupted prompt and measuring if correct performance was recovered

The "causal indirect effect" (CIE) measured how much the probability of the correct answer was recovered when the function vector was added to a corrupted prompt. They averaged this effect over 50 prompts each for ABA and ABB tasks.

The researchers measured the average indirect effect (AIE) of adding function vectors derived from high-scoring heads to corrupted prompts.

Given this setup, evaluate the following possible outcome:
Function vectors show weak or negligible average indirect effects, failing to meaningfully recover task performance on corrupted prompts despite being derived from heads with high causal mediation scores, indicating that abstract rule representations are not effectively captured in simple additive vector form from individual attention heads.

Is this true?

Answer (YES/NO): NO